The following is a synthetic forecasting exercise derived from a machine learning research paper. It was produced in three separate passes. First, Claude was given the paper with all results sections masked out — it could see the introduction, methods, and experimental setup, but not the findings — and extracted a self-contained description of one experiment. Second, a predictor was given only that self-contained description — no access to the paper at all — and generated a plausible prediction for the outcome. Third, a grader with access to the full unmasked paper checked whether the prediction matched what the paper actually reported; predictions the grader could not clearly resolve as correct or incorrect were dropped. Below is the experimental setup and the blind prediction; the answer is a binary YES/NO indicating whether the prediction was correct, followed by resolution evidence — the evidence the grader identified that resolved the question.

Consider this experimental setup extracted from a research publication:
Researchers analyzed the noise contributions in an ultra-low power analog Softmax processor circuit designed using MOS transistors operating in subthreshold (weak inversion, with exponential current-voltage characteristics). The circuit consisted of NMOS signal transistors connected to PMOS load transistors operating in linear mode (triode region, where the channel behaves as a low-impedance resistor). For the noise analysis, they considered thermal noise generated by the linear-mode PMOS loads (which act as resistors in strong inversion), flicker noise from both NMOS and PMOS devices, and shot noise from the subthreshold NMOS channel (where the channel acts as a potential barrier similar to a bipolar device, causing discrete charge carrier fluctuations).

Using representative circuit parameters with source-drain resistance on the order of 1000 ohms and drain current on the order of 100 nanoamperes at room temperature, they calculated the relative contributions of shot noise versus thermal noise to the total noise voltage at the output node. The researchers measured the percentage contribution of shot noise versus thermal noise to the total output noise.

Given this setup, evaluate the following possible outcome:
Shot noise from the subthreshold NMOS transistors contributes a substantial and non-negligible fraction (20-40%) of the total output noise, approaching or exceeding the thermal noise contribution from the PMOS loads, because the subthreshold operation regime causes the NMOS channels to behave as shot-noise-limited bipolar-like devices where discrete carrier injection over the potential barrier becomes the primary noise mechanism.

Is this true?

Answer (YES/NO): NO